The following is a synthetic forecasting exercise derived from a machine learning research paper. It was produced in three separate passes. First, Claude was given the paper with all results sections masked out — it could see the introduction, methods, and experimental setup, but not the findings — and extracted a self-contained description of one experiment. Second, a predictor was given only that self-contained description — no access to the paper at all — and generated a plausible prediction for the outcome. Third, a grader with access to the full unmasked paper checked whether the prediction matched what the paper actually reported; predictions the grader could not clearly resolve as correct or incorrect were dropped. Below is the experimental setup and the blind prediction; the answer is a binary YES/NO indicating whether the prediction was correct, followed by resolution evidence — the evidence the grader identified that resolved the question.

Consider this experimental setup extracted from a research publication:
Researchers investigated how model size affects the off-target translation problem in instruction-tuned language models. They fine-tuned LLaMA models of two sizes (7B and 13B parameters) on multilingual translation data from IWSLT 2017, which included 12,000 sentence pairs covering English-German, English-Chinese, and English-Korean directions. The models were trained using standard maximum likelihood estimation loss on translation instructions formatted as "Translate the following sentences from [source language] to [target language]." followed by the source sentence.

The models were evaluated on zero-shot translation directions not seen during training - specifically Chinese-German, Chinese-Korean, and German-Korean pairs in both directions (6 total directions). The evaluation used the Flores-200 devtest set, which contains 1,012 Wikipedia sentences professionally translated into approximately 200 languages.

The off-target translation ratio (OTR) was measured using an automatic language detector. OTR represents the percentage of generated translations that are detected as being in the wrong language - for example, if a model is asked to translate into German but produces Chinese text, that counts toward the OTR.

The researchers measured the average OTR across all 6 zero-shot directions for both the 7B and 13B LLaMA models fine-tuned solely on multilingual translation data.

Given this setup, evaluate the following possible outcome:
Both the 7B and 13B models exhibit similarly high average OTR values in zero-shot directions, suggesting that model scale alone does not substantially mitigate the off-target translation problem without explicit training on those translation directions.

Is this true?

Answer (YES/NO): NO